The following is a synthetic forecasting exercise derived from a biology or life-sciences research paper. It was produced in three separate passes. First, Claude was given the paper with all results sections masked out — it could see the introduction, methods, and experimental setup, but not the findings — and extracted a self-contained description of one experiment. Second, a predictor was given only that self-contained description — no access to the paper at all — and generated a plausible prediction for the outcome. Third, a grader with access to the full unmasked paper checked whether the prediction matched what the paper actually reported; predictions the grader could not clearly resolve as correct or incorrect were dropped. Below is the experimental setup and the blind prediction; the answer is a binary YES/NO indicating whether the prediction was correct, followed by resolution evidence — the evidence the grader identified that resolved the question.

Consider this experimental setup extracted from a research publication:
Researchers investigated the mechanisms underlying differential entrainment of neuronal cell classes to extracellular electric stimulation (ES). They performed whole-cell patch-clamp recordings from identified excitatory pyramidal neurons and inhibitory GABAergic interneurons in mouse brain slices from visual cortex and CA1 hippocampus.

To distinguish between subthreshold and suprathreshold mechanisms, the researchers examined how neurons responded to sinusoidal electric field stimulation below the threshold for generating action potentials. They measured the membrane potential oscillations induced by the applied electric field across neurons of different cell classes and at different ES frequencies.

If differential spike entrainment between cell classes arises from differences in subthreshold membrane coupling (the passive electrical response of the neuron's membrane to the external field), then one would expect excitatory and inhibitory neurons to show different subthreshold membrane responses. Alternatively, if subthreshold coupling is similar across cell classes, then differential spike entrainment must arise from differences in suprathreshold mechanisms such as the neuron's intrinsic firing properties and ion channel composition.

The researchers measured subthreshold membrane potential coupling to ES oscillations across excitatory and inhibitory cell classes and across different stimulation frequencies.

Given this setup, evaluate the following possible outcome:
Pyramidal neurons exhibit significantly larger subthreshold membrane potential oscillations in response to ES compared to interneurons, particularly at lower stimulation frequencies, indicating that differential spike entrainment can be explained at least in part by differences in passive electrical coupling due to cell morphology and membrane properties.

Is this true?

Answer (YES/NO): NO